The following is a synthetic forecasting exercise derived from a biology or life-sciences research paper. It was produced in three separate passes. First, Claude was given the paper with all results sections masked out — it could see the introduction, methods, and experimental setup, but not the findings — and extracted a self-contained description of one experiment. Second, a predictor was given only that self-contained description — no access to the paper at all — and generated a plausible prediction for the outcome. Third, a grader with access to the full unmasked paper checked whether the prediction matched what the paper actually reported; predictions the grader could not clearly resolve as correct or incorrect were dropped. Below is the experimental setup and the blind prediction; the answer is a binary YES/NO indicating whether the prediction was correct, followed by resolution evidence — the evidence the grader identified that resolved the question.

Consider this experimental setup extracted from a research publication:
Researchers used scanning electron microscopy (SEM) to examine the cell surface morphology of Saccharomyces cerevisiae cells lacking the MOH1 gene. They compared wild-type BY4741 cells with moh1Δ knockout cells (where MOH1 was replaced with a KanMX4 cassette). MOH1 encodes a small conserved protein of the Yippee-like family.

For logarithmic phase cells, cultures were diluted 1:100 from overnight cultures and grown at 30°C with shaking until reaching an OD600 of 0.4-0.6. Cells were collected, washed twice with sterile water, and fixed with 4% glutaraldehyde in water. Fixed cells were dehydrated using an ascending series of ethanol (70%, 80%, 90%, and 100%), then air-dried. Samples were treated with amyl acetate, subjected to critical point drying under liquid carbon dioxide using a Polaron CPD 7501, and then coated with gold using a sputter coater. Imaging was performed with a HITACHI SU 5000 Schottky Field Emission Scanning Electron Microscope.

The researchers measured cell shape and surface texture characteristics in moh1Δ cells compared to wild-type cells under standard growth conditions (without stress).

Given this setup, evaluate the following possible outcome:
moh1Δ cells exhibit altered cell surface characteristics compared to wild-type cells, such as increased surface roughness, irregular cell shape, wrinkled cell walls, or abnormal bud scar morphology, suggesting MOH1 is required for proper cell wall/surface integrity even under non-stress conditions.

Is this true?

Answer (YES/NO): YES